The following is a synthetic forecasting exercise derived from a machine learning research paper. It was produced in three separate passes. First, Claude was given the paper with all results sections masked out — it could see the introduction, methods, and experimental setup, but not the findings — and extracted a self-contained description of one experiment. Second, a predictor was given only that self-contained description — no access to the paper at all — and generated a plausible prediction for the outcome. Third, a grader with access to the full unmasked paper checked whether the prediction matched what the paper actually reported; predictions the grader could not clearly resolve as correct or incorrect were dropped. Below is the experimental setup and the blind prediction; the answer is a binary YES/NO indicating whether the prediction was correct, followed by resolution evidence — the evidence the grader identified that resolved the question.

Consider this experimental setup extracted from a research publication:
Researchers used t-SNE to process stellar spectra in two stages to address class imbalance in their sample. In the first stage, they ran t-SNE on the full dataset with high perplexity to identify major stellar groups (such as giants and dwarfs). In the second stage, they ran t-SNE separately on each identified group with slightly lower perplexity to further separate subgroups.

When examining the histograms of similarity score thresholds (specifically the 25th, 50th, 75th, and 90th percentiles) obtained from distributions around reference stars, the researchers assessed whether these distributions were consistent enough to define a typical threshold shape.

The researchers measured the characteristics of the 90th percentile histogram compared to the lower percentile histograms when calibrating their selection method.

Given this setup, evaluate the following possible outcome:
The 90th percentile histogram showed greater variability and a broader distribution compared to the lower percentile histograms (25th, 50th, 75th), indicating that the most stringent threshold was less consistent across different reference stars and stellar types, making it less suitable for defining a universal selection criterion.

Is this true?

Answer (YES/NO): YES